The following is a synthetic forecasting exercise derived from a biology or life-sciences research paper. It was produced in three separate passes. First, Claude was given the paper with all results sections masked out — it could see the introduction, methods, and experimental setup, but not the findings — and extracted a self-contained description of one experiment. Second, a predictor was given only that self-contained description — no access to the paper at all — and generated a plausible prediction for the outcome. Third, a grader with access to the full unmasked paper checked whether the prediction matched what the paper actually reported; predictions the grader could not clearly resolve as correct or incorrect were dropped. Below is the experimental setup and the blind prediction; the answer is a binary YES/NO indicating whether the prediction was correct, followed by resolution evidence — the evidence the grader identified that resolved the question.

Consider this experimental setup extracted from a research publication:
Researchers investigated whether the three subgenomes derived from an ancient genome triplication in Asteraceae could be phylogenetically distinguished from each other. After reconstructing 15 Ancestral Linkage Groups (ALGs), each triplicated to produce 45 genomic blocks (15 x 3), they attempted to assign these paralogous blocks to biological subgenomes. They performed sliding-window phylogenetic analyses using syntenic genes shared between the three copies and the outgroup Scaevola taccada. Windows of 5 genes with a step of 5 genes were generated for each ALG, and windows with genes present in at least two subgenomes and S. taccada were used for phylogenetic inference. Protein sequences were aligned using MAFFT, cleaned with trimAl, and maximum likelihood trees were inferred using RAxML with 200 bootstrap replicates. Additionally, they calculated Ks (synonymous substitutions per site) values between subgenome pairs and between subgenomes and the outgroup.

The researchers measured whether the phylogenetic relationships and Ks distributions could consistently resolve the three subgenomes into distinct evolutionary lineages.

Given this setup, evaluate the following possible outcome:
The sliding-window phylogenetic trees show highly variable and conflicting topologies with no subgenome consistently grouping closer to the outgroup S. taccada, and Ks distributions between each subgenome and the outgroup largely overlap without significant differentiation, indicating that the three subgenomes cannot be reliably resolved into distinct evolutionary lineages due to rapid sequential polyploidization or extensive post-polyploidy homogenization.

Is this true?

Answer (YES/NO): YES